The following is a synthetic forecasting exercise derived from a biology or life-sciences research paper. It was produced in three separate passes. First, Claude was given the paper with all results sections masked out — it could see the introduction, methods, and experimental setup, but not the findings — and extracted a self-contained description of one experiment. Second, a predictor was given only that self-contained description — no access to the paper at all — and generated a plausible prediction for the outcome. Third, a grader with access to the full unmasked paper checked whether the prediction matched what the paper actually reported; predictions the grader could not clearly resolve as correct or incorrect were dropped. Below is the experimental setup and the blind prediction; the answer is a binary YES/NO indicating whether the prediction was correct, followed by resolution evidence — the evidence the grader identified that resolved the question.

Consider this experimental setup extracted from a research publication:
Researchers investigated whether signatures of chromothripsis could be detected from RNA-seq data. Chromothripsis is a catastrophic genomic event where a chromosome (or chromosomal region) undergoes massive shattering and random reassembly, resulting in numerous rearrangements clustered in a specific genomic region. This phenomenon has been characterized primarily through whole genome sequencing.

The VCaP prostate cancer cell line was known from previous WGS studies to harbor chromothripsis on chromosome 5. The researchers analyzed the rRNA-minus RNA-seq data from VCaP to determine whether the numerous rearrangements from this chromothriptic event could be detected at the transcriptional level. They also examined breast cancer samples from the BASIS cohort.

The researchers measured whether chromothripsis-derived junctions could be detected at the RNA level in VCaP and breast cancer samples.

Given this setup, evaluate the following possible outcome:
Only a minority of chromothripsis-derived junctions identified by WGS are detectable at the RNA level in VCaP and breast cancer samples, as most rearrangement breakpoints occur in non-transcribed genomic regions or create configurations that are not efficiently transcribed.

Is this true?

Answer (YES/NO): YES